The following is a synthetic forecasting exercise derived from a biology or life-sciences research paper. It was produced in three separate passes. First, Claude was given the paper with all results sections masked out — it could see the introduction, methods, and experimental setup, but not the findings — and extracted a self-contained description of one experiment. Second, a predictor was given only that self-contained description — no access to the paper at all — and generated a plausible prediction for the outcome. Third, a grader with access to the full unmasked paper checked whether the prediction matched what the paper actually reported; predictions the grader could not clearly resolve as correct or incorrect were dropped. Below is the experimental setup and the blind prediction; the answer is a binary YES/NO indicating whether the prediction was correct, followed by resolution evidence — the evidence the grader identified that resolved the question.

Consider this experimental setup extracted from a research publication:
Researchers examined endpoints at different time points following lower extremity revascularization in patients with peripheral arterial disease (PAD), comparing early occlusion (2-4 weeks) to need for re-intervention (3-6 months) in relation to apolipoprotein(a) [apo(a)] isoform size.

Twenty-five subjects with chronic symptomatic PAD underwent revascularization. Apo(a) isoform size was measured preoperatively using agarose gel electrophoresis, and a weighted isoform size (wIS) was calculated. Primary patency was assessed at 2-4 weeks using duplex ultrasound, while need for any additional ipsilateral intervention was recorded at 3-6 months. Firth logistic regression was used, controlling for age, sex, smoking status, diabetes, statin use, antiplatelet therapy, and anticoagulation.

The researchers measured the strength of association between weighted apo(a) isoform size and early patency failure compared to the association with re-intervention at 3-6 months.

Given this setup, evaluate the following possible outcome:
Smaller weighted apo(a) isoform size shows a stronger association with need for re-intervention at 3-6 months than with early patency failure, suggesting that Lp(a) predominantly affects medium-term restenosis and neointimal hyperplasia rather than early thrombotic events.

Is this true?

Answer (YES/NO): NO